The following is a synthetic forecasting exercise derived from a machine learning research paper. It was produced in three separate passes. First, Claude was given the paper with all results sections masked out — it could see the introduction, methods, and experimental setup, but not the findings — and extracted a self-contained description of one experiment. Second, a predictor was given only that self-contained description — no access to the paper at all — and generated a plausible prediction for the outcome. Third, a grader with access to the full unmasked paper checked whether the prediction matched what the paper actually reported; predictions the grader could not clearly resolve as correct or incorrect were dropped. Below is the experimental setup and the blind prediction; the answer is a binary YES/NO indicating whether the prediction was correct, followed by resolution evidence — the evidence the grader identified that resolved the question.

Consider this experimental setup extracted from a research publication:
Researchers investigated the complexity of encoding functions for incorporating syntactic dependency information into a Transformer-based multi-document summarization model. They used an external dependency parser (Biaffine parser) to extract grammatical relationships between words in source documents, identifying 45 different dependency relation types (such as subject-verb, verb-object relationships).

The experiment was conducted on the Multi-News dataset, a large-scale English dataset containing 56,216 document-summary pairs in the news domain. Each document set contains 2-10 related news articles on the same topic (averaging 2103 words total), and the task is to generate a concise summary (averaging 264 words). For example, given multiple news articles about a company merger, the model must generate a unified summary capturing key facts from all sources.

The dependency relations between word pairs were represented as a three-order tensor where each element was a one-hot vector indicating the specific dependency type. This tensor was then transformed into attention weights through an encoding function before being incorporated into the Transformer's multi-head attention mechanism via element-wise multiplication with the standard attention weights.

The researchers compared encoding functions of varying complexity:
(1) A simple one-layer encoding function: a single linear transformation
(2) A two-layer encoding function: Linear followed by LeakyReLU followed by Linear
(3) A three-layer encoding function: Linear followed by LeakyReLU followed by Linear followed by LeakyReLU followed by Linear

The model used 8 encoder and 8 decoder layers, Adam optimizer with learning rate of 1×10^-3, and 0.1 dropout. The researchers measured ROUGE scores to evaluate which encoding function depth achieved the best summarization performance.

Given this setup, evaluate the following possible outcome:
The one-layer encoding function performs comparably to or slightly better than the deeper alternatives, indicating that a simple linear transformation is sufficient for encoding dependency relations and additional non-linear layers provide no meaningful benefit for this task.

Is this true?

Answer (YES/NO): NO